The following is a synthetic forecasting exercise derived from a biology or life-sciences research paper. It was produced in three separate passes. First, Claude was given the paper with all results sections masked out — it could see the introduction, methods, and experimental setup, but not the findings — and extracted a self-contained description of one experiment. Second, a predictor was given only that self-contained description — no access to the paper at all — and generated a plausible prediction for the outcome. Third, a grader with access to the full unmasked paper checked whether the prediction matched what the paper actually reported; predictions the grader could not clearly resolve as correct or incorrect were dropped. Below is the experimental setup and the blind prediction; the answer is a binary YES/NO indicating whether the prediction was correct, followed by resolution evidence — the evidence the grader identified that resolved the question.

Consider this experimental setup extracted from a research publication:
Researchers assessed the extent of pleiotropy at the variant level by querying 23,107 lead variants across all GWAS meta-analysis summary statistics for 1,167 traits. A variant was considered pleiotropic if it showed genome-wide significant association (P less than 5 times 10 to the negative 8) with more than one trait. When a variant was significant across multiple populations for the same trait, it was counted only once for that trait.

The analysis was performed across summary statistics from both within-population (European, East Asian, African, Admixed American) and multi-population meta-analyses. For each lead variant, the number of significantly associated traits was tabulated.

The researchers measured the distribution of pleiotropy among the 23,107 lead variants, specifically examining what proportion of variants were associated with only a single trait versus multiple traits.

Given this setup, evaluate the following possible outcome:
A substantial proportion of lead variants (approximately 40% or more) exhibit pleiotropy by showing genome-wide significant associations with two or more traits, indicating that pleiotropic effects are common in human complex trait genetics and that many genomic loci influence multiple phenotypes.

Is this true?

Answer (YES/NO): YES